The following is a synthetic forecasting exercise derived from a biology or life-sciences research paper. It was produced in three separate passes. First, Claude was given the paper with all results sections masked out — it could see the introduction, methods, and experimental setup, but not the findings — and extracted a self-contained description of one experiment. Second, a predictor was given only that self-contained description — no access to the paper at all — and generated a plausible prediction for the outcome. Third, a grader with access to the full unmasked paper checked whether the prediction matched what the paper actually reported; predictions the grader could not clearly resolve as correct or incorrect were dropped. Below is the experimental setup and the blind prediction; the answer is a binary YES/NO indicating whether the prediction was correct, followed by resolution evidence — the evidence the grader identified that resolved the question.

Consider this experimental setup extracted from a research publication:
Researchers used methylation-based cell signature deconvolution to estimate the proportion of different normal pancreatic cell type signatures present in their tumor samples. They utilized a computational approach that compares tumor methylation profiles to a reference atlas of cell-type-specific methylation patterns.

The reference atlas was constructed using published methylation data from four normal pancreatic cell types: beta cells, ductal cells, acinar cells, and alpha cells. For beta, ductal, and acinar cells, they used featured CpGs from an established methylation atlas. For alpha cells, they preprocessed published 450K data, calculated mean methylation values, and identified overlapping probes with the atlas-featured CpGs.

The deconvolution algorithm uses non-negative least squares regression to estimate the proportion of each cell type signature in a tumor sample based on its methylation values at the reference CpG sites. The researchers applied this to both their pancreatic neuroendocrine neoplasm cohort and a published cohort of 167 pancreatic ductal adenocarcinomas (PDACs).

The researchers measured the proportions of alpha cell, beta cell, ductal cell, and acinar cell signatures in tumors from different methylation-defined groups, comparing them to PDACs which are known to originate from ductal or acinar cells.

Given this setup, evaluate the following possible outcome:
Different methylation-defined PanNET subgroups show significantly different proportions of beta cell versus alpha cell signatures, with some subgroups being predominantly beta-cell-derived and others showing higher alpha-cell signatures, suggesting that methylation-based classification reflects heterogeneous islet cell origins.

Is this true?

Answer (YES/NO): YES